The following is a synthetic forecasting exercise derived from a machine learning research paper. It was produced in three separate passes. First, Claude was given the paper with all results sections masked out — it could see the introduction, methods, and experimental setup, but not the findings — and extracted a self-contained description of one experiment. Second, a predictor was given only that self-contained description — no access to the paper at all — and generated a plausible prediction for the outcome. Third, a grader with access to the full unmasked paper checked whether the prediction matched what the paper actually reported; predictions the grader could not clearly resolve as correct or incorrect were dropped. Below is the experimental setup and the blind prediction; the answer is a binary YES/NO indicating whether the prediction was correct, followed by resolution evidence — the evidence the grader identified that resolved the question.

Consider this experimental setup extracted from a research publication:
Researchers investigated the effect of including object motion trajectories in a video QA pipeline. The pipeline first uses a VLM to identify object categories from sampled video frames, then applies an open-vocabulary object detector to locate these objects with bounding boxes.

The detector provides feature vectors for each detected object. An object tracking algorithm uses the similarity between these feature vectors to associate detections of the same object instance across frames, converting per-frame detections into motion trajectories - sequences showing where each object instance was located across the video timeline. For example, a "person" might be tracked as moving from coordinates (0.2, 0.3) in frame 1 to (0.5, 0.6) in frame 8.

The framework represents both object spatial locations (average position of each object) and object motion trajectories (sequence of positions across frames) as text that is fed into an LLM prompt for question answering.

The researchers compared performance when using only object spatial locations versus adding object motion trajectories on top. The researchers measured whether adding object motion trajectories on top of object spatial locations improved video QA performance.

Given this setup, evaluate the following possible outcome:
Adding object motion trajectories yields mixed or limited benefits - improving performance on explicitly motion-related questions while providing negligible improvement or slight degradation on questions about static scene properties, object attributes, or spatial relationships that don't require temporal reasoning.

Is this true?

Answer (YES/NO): NO